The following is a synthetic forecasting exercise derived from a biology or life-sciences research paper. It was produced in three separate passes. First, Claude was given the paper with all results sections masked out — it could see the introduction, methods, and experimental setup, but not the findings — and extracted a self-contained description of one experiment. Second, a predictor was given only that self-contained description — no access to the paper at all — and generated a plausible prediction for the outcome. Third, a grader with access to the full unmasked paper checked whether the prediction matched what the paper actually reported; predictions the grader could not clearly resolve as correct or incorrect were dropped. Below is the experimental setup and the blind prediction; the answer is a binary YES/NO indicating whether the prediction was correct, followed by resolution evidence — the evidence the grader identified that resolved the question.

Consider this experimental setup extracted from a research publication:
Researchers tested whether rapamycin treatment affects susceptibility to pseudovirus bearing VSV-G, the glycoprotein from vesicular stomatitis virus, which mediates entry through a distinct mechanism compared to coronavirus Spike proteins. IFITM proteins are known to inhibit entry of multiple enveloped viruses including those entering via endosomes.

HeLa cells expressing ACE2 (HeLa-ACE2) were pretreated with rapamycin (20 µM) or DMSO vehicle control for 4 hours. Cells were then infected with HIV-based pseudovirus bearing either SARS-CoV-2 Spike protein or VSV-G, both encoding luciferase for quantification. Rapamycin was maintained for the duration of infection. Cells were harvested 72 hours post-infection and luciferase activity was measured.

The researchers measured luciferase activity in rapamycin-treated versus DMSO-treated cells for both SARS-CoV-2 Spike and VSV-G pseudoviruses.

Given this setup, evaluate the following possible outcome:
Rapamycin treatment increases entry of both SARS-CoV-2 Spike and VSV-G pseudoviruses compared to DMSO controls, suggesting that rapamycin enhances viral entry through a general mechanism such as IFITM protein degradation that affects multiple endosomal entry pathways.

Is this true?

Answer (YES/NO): YES